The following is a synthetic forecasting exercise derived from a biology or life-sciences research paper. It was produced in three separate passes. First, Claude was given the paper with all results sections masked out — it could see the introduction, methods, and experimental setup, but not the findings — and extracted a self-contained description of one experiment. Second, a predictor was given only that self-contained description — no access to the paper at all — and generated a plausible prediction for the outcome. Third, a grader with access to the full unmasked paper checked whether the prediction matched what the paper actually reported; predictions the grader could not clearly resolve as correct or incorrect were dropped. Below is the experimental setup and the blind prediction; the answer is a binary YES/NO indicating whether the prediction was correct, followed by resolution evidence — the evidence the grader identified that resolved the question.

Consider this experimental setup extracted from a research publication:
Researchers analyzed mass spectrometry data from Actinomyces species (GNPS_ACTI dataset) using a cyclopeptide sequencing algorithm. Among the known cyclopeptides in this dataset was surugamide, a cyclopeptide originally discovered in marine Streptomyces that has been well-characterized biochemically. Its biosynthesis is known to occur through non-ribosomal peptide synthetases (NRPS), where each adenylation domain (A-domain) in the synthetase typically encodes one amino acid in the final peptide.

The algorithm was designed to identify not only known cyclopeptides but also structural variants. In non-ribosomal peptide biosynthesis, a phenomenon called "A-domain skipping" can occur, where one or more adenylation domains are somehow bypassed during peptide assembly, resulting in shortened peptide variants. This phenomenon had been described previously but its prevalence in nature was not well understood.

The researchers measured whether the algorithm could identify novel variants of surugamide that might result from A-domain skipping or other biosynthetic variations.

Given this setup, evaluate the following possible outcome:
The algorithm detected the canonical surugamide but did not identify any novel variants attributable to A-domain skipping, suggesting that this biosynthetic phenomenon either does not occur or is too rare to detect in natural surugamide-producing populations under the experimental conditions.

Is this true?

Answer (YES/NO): NO